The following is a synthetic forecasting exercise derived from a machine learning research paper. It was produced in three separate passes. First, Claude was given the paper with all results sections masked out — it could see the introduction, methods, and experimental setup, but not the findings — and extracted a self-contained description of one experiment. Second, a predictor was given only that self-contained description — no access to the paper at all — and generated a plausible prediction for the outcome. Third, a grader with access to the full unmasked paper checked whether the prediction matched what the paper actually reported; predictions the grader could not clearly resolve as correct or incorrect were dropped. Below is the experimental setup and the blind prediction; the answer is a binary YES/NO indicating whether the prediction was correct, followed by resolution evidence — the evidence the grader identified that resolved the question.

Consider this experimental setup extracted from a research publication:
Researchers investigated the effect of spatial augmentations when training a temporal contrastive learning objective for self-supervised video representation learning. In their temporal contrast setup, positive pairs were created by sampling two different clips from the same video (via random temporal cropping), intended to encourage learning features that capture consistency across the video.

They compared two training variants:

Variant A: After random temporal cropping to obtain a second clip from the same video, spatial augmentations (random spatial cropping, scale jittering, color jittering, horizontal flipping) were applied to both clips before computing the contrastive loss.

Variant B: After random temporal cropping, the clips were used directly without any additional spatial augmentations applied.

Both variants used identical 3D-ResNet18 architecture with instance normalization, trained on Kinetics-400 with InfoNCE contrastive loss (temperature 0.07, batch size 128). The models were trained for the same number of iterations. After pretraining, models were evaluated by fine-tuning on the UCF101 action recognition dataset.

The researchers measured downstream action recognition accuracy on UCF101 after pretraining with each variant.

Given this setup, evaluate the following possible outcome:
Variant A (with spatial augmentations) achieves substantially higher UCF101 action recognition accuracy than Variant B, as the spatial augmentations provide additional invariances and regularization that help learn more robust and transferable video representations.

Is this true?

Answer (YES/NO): YES